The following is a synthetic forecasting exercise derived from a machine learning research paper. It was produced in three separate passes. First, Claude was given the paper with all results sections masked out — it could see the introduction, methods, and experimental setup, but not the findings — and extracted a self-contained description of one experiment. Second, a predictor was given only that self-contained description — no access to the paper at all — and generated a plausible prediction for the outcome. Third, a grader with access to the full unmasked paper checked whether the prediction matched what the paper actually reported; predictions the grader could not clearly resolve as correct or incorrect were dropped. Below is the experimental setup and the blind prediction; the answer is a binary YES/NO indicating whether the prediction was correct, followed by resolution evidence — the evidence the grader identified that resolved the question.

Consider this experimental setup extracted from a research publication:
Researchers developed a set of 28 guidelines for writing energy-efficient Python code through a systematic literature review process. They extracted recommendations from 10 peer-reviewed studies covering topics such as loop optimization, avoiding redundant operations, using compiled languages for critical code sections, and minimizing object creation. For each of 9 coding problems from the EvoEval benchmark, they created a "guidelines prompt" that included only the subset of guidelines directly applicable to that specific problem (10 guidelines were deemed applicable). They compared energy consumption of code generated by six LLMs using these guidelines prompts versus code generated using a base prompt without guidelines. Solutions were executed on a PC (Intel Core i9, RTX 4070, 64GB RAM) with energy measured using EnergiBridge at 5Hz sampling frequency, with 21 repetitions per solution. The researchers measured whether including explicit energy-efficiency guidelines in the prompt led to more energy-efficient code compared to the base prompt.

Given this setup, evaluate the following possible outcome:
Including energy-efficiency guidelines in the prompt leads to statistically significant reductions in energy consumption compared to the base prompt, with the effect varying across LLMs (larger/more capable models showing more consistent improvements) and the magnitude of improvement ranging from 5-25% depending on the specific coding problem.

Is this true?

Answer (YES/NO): NO